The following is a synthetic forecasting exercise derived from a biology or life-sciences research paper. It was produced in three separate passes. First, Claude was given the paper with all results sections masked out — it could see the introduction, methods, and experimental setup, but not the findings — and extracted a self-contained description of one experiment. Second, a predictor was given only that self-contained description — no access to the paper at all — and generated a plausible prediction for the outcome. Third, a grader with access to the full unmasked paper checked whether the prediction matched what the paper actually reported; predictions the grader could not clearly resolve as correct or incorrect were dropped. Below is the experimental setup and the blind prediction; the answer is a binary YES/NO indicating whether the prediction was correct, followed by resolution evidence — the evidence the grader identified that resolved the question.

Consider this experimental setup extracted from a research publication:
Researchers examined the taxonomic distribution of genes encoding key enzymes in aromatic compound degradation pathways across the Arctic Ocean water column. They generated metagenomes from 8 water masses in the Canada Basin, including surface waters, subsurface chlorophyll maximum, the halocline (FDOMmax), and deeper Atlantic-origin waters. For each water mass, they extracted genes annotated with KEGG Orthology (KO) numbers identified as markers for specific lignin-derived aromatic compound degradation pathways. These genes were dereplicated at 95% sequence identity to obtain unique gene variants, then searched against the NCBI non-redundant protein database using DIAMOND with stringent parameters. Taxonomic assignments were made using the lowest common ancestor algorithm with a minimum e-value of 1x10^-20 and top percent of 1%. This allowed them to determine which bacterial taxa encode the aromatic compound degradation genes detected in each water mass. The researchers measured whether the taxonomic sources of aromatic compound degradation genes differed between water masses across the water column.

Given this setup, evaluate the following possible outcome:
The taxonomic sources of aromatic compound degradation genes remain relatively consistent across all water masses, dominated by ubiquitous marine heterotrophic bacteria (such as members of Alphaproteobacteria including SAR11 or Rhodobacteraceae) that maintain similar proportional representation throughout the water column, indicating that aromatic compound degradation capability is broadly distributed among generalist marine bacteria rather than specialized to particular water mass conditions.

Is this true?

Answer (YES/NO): NO